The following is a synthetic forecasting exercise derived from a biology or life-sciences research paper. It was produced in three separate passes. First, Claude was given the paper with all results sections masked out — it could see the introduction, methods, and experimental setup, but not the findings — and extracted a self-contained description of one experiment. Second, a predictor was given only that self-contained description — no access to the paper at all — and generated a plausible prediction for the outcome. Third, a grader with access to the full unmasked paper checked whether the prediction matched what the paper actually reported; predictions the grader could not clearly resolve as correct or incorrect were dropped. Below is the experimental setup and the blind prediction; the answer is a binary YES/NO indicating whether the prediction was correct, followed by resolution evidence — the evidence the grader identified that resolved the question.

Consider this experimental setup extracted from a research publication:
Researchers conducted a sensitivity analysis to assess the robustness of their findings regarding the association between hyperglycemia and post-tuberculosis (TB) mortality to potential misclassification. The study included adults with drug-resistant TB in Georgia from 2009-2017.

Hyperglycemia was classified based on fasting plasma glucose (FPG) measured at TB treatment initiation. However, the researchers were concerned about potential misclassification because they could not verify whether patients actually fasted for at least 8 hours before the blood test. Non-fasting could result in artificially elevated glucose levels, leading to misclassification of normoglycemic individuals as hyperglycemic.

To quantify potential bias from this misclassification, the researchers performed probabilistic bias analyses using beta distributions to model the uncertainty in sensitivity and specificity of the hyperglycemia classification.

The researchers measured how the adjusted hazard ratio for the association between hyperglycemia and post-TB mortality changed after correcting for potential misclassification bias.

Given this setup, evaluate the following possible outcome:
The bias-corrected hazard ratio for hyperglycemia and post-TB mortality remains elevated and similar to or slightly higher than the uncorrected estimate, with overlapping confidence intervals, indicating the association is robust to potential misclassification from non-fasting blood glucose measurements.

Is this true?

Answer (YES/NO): YES